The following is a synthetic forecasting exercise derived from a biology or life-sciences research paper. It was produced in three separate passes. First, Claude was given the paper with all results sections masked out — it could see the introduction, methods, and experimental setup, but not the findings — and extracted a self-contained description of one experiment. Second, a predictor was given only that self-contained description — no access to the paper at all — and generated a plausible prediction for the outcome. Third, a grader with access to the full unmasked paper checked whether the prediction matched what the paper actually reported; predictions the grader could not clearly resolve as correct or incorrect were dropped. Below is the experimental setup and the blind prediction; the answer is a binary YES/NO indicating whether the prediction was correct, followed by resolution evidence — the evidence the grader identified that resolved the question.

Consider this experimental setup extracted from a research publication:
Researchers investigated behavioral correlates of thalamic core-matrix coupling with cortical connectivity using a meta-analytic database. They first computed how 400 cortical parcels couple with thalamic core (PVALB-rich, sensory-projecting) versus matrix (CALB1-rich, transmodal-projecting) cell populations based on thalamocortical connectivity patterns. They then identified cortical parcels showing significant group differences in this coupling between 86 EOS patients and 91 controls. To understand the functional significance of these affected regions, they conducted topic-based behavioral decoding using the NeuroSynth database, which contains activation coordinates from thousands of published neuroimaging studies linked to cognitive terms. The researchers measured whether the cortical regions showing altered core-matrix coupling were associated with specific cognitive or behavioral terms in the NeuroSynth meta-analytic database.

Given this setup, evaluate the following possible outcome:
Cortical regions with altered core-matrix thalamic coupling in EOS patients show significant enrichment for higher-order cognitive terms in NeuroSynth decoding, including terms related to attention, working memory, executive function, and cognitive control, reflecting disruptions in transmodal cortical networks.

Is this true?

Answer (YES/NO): NO